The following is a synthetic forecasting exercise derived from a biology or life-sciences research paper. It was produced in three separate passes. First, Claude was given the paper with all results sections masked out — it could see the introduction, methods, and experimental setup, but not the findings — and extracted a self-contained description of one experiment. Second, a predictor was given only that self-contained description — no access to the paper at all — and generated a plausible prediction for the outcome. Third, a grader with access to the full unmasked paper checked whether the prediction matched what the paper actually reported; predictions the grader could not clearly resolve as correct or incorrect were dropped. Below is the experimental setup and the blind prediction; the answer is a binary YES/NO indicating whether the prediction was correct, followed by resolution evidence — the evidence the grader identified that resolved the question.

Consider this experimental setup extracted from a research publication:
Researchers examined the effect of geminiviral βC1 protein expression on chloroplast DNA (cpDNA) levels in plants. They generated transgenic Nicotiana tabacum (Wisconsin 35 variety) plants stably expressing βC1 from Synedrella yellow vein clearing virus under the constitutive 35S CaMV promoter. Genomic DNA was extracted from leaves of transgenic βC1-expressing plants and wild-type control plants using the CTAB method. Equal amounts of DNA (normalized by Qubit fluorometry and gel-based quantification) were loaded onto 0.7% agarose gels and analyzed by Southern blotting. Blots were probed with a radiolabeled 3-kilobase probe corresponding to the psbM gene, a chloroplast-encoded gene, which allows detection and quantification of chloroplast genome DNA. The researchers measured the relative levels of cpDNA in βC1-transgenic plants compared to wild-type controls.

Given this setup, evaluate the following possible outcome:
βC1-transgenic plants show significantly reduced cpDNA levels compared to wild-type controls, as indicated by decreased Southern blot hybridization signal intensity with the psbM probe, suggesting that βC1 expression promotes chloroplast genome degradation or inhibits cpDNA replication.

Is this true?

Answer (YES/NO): YES